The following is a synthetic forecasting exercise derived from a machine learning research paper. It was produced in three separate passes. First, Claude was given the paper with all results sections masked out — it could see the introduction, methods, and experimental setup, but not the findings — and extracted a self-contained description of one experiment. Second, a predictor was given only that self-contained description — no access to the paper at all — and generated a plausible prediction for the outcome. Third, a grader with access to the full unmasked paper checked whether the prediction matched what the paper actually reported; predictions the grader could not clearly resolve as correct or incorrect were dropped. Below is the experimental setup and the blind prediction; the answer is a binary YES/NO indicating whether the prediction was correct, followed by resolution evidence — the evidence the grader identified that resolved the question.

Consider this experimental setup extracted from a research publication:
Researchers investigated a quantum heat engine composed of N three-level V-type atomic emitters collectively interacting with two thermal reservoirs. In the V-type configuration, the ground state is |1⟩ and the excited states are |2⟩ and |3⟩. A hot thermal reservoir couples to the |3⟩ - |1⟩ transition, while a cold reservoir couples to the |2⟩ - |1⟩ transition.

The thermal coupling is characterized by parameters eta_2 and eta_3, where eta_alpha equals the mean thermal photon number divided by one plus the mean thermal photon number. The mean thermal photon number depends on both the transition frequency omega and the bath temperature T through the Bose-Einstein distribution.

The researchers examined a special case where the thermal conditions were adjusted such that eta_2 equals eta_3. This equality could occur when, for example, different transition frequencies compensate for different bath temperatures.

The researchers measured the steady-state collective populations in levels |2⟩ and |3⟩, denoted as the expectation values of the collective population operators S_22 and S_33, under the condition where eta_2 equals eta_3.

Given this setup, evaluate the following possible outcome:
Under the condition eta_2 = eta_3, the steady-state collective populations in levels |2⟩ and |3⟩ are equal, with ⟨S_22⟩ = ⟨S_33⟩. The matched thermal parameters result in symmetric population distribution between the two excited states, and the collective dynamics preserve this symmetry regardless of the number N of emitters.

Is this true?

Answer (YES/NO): YES